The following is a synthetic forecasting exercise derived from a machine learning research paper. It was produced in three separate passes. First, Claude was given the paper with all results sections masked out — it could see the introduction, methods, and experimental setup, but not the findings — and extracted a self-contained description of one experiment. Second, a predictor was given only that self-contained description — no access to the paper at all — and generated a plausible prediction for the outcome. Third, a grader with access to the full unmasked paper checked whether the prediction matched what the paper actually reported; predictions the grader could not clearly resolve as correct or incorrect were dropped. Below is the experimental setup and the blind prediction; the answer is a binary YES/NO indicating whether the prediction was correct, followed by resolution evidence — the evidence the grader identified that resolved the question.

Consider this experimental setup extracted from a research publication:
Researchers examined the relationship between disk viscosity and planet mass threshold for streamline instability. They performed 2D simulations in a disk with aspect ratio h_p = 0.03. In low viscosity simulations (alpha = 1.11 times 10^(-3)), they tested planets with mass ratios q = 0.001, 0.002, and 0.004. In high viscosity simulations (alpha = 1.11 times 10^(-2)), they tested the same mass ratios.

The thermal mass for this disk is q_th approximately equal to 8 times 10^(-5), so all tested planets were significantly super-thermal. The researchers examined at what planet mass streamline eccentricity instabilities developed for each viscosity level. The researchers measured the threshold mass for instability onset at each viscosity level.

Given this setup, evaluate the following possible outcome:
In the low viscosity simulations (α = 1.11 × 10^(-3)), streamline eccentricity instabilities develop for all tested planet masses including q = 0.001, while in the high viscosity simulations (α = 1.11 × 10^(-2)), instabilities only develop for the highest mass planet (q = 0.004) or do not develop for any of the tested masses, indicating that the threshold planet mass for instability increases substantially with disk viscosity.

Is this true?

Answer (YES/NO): NO